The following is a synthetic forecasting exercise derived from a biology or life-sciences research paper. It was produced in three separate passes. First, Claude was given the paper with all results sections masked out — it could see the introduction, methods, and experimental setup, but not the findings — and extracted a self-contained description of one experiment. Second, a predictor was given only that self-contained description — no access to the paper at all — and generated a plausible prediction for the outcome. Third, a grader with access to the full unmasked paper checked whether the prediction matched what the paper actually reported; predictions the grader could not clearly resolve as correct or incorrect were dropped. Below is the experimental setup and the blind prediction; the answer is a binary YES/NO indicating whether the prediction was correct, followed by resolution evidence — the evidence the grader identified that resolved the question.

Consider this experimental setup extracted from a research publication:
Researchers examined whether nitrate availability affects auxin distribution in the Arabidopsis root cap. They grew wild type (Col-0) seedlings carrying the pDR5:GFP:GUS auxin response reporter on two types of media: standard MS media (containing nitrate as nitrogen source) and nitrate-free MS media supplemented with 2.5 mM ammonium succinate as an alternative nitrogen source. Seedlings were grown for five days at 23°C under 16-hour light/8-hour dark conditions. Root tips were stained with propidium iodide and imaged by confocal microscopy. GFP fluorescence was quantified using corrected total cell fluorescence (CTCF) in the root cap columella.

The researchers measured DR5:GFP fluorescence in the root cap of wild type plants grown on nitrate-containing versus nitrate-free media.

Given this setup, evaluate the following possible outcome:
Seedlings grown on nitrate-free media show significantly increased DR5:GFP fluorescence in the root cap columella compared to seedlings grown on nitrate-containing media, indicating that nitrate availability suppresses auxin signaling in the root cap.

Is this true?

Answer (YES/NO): NO